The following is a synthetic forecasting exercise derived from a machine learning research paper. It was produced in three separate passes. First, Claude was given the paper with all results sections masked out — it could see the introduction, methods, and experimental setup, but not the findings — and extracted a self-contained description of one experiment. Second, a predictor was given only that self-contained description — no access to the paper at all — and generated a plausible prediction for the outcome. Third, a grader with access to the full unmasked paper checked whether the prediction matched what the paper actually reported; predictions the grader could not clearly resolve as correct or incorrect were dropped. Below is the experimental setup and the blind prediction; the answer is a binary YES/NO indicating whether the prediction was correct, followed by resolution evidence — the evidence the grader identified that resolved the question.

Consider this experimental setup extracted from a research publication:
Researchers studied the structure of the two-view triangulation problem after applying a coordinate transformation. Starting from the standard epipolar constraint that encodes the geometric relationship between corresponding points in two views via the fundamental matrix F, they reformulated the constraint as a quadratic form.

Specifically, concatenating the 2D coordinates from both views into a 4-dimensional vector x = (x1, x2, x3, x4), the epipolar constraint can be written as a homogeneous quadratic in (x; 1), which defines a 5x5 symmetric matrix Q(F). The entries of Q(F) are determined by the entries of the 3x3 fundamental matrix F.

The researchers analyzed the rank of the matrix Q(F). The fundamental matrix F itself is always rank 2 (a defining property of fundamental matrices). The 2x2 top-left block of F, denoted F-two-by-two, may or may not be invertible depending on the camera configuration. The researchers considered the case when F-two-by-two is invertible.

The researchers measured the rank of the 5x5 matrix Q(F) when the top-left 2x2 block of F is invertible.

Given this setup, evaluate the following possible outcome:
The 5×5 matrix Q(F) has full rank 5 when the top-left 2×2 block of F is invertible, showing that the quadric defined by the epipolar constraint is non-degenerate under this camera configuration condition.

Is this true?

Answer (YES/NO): NO